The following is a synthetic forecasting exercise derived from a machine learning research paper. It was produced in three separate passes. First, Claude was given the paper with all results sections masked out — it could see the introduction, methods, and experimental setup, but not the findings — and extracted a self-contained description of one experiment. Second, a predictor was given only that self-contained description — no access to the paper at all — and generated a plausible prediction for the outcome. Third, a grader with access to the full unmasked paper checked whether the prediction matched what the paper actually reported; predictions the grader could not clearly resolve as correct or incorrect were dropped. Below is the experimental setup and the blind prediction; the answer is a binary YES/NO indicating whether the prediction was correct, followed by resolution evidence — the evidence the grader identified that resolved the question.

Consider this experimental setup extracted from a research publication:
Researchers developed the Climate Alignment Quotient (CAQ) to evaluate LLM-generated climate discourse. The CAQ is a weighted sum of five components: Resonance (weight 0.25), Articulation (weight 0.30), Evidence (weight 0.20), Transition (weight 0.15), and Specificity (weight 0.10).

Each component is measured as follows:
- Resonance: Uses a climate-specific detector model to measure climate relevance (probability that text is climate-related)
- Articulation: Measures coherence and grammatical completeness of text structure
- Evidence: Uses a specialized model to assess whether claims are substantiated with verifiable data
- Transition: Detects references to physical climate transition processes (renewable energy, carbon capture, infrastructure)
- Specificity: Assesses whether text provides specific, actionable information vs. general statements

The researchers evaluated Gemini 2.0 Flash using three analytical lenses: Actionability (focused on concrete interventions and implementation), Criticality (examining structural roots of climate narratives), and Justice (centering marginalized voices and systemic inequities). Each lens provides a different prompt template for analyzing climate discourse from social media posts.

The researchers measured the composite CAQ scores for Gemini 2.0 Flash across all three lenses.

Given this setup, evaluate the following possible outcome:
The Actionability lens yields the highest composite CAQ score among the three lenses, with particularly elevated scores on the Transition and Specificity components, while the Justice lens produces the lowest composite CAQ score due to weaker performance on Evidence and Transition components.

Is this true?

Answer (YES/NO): NO